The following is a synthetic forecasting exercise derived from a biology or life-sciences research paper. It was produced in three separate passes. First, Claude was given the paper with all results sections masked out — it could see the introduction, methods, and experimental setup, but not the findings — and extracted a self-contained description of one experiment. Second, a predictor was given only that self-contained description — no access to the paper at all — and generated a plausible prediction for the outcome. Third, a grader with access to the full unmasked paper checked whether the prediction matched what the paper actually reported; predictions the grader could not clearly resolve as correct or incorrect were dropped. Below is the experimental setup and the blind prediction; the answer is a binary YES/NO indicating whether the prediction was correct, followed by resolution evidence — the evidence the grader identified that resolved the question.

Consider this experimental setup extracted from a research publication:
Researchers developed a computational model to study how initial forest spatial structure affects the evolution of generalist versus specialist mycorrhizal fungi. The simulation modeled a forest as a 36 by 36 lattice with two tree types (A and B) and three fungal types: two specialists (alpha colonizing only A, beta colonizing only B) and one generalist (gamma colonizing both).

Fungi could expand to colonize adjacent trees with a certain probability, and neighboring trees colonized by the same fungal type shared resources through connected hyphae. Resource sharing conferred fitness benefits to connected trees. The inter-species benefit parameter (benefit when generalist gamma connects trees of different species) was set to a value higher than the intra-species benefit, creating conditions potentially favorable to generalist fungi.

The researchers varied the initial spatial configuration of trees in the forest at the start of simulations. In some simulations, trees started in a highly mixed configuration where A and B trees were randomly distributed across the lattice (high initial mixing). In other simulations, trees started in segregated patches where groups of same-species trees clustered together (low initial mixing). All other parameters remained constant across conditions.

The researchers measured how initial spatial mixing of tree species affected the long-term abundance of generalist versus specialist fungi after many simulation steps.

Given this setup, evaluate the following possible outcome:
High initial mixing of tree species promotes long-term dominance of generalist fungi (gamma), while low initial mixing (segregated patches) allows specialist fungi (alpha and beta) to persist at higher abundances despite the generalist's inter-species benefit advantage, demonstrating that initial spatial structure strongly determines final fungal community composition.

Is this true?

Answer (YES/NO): YES